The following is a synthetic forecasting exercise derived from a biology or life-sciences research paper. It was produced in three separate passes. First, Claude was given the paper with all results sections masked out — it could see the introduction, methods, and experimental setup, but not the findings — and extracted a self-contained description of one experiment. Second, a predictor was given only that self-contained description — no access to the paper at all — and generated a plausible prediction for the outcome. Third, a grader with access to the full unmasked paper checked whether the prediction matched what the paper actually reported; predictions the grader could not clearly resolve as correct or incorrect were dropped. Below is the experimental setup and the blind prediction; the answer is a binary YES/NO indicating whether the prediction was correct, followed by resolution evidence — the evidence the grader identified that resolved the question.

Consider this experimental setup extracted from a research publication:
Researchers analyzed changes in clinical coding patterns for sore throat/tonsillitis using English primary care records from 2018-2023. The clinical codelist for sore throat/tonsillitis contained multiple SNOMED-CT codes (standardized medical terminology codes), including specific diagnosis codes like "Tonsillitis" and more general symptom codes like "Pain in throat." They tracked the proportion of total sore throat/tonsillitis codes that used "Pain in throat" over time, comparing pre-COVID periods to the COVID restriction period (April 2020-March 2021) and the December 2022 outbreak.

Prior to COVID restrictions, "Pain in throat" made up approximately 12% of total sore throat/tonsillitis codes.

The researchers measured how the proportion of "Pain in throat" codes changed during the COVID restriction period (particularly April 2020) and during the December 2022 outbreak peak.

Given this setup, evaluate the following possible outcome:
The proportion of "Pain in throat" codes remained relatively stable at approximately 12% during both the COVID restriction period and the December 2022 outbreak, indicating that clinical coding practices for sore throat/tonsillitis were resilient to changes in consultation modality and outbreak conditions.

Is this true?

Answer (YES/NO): NO